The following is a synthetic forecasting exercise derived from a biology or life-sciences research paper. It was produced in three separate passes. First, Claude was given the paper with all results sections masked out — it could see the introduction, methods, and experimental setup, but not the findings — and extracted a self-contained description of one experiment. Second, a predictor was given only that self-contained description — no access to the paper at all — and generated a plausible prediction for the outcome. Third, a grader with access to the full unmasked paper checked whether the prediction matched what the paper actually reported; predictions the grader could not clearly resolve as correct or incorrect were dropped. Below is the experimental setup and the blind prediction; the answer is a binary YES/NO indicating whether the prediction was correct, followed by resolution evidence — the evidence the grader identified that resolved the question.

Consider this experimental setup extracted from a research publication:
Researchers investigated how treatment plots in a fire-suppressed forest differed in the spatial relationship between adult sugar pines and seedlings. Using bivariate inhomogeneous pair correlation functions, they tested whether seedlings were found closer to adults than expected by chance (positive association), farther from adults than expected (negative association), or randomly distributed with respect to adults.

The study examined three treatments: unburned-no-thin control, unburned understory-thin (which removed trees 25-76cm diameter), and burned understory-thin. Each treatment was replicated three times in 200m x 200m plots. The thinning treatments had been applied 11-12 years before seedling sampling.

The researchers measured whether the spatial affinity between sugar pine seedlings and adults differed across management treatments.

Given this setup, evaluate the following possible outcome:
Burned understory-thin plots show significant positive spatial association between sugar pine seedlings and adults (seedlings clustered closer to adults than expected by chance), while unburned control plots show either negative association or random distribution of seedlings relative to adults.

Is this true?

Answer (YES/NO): NO